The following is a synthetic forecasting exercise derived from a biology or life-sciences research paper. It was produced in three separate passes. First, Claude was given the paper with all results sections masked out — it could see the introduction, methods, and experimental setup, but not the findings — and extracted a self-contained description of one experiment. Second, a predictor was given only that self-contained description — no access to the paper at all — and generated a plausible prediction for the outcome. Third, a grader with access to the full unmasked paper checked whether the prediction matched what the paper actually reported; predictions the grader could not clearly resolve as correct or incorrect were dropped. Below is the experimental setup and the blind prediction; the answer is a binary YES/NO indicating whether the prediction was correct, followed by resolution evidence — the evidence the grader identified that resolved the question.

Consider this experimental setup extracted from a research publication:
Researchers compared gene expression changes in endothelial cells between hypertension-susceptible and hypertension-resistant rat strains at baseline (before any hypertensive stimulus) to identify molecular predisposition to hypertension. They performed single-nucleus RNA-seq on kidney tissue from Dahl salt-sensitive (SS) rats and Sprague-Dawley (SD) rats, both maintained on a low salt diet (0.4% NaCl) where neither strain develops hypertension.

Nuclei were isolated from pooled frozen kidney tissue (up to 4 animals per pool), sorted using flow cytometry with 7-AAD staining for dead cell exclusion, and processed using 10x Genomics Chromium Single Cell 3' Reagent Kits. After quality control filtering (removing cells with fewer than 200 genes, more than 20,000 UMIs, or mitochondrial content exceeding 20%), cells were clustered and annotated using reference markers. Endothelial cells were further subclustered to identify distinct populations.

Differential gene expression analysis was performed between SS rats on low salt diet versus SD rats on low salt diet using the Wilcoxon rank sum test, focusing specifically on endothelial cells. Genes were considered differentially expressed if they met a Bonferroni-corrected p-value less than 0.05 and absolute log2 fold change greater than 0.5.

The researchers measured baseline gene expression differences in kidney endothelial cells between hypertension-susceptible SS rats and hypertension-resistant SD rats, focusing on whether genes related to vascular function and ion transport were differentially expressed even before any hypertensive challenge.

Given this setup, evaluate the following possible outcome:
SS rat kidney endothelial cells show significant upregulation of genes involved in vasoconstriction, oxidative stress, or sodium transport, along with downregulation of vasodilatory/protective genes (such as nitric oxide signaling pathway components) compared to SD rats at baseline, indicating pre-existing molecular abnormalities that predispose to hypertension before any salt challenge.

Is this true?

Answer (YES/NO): NO